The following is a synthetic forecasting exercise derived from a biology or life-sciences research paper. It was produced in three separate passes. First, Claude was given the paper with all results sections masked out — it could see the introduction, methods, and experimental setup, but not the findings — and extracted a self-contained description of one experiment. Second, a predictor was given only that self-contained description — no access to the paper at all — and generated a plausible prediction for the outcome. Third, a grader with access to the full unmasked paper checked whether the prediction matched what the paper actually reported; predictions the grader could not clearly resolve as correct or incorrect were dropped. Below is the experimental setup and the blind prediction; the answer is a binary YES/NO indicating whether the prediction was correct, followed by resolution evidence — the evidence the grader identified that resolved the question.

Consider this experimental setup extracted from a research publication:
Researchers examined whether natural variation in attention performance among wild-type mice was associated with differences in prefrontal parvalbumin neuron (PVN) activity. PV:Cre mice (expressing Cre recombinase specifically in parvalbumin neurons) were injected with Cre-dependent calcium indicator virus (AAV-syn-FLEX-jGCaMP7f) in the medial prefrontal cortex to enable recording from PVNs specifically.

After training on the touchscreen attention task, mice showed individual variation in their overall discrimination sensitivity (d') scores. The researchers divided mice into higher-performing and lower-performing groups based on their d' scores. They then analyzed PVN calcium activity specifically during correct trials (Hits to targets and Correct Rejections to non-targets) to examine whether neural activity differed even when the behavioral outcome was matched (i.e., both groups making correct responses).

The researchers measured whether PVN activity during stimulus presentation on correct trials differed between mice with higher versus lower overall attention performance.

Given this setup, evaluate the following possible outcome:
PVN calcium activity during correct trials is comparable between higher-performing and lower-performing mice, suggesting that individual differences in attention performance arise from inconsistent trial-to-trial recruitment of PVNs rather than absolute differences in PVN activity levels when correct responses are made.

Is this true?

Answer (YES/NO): NO